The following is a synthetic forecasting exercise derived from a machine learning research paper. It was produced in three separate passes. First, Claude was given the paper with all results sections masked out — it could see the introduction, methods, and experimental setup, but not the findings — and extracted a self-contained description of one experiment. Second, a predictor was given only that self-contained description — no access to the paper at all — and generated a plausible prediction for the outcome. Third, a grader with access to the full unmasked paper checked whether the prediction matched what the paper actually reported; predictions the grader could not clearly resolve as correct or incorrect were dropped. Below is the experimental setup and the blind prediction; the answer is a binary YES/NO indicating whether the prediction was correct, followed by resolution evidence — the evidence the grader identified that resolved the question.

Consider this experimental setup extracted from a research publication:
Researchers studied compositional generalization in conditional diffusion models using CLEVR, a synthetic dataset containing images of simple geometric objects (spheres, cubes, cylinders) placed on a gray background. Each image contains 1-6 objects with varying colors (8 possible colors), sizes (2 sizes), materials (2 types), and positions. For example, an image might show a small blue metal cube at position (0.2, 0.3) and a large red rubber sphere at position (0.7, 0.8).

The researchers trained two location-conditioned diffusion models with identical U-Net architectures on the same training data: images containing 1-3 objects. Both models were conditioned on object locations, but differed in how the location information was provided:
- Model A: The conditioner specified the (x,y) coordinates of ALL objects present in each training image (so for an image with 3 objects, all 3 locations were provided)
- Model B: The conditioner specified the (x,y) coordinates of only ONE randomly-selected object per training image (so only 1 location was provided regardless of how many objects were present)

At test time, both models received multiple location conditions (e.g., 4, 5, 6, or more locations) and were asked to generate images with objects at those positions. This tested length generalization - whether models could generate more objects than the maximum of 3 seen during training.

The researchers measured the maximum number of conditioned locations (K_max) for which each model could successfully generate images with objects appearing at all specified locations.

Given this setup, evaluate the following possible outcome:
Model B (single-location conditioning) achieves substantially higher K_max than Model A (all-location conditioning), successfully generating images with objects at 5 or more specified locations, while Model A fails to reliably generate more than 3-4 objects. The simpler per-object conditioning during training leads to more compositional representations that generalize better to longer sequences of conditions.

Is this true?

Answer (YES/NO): NO